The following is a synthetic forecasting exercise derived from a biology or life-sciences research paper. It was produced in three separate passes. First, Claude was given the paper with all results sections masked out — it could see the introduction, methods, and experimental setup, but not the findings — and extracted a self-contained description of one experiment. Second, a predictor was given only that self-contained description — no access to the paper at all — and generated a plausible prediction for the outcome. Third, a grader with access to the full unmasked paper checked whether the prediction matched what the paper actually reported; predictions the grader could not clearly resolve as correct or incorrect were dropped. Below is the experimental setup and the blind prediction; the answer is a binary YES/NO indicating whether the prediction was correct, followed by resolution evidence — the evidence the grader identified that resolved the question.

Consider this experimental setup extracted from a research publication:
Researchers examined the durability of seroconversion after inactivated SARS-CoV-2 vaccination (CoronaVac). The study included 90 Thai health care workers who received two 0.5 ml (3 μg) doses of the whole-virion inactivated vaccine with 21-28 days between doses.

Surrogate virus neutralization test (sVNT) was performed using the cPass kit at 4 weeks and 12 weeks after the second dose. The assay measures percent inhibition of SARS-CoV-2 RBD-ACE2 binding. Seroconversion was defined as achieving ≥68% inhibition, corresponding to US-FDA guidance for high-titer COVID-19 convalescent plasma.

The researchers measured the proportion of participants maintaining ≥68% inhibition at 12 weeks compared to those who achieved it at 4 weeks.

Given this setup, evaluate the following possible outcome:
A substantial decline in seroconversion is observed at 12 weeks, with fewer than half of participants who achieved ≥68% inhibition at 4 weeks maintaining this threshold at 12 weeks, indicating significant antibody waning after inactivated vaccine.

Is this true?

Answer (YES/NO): YES